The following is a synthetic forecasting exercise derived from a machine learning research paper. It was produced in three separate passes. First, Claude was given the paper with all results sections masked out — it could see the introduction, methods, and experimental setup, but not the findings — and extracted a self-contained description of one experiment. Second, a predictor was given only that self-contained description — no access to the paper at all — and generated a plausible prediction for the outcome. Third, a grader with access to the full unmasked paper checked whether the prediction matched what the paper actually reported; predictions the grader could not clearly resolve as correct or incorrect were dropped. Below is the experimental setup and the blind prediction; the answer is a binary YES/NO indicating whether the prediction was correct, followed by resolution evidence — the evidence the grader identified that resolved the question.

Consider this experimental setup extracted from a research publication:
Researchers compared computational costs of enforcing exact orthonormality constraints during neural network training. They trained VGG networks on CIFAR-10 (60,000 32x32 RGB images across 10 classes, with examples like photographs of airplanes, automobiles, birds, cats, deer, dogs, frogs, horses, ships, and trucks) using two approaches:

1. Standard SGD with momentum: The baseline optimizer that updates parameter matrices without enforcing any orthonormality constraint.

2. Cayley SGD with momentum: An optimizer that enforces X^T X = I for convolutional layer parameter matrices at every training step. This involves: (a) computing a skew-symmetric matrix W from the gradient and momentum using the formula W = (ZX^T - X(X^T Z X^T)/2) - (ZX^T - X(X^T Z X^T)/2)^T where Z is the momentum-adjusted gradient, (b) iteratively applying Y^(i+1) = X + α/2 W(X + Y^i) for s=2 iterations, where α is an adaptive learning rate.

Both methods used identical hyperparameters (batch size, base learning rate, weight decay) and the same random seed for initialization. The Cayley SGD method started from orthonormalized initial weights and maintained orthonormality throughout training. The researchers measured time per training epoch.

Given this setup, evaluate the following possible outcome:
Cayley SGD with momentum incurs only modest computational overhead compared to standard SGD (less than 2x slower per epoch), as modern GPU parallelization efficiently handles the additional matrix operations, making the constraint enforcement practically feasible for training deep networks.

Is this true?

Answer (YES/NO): NO